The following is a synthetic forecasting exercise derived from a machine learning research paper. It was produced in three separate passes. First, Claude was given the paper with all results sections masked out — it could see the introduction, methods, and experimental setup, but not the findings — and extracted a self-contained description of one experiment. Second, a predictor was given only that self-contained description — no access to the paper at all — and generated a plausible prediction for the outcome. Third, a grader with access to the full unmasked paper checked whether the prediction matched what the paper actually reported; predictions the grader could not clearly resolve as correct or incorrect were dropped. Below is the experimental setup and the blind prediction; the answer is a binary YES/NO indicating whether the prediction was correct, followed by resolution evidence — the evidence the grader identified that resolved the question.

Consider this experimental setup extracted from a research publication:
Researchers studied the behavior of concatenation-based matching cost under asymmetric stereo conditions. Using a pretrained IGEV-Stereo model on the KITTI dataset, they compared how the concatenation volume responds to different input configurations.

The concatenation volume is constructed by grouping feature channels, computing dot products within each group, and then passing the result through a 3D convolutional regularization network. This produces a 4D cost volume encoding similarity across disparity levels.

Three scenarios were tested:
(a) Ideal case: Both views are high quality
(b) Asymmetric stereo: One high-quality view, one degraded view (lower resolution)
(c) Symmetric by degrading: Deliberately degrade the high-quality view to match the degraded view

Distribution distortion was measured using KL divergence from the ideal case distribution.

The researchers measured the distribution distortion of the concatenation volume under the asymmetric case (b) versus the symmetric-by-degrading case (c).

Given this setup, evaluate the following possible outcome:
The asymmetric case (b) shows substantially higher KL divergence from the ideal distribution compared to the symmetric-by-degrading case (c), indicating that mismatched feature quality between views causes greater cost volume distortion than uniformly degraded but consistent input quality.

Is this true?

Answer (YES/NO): NO